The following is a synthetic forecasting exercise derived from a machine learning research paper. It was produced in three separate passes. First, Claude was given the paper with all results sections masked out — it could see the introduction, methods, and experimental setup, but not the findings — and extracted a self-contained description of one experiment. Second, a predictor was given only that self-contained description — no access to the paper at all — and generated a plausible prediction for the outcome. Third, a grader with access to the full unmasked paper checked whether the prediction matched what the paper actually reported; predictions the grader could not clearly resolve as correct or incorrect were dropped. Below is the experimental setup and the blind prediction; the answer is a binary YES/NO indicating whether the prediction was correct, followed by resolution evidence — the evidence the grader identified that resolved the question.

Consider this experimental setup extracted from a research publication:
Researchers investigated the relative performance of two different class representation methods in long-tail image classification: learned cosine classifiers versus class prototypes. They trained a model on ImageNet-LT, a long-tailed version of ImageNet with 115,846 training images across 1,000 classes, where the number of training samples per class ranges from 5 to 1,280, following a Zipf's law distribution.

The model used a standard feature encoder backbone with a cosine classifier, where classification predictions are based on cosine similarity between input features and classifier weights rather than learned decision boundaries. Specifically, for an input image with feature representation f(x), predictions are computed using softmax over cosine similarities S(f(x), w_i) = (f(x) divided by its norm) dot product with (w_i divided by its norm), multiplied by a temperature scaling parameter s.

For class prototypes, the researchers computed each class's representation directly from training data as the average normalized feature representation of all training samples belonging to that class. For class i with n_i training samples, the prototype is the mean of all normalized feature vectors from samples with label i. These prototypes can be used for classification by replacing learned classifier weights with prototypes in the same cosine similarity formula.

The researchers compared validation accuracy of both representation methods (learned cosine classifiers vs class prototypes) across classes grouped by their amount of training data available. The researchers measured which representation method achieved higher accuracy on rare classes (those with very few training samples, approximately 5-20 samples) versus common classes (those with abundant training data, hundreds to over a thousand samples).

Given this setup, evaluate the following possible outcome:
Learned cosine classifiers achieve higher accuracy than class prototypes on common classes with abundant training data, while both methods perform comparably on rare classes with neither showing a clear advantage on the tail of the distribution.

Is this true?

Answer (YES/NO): NO